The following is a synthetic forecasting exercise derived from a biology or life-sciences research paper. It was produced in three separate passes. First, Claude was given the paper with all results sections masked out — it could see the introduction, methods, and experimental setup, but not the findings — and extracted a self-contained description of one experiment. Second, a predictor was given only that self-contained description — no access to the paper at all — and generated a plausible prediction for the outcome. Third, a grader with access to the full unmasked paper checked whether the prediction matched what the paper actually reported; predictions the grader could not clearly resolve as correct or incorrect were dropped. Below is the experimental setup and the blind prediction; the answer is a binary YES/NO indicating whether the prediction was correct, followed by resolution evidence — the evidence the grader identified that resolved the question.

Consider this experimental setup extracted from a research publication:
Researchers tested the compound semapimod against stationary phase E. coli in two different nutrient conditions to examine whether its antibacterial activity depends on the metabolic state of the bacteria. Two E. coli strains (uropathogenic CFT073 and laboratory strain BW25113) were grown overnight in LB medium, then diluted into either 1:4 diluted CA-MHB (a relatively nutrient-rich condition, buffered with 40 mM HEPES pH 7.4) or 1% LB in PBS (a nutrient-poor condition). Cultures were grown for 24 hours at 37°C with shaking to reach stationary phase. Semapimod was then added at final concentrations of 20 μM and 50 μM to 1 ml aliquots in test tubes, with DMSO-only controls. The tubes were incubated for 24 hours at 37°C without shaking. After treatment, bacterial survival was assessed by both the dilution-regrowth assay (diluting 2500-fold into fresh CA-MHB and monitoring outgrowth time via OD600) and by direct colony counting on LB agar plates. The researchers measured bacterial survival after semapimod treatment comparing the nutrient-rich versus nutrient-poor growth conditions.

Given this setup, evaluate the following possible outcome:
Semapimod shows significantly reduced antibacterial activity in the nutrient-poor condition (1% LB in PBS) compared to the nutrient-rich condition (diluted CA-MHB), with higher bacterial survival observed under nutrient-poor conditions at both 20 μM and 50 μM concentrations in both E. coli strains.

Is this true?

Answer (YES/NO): NO